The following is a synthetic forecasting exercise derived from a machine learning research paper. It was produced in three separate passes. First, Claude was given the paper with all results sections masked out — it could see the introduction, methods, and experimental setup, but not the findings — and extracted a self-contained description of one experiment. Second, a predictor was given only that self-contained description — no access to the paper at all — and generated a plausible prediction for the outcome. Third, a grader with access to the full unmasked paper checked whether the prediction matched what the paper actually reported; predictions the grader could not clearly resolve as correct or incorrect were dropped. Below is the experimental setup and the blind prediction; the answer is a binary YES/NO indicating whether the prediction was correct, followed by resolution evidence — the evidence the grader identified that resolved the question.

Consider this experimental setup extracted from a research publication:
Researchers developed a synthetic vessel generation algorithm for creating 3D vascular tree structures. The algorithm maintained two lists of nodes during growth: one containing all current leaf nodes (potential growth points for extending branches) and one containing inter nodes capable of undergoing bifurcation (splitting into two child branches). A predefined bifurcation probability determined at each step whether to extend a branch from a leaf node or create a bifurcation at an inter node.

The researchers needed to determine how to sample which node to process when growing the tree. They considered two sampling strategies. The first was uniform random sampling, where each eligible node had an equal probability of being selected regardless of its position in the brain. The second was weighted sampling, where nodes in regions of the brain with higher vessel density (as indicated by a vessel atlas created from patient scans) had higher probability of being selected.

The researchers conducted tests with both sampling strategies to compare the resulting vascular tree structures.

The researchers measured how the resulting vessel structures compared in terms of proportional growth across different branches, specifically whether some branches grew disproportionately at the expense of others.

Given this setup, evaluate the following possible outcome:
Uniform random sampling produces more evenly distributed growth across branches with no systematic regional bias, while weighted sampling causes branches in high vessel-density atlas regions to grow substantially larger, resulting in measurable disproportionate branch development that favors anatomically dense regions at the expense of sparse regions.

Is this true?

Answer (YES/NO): NO